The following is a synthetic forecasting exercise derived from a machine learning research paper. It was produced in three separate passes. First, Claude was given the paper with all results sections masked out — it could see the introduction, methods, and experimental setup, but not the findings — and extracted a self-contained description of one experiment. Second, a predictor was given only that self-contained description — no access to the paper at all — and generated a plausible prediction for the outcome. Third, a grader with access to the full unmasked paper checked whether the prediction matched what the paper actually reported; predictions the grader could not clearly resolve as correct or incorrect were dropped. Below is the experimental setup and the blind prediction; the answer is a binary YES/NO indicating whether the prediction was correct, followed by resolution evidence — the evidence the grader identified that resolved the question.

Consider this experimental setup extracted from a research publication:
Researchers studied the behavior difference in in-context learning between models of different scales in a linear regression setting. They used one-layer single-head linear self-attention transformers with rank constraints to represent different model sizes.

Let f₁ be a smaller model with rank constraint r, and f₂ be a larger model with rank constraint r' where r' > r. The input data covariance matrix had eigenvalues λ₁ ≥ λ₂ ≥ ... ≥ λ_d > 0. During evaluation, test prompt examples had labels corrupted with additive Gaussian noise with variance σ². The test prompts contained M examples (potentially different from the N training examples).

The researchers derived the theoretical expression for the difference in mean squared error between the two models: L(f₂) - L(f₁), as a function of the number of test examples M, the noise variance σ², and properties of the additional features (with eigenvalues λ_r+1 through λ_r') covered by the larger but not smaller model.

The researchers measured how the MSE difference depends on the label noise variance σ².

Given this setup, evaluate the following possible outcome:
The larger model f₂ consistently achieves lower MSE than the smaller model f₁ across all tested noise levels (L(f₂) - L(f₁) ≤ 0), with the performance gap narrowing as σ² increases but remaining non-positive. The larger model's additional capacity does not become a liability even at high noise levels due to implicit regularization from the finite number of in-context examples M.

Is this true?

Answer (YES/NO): NO